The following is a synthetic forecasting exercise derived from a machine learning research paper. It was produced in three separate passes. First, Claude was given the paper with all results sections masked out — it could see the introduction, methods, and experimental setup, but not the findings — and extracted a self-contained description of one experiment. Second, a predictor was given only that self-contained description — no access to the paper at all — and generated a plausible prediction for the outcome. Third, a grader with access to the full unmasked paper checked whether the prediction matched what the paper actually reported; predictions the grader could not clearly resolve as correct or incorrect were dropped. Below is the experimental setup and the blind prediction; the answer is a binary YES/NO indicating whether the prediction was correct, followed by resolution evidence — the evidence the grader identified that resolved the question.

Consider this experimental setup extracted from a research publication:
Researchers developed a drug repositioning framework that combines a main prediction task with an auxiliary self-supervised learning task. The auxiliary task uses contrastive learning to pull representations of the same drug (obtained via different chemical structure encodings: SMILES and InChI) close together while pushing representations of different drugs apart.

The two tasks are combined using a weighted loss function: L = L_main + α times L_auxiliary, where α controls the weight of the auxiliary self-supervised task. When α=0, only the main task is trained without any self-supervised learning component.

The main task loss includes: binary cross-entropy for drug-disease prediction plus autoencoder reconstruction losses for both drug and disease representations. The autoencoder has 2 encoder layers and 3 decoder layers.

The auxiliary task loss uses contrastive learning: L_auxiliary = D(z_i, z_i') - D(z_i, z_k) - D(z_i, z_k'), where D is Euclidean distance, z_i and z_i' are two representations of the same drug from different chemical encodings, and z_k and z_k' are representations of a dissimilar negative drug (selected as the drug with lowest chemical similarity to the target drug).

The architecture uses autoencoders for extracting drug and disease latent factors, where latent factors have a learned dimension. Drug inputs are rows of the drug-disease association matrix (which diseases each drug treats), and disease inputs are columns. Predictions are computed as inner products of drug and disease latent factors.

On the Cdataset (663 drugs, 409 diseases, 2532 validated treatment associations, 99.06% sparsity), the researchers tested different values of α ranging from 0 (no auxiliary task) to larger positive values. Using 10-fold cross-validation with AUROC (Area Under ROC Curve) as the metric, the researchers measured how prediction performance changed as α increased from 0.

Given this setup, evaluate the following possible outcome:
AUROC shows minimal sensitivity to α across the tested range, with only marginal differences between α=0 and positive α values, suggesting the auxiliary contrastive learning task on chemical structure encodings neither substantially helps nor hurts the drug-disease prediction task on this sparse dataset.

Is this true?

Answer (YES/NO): NO